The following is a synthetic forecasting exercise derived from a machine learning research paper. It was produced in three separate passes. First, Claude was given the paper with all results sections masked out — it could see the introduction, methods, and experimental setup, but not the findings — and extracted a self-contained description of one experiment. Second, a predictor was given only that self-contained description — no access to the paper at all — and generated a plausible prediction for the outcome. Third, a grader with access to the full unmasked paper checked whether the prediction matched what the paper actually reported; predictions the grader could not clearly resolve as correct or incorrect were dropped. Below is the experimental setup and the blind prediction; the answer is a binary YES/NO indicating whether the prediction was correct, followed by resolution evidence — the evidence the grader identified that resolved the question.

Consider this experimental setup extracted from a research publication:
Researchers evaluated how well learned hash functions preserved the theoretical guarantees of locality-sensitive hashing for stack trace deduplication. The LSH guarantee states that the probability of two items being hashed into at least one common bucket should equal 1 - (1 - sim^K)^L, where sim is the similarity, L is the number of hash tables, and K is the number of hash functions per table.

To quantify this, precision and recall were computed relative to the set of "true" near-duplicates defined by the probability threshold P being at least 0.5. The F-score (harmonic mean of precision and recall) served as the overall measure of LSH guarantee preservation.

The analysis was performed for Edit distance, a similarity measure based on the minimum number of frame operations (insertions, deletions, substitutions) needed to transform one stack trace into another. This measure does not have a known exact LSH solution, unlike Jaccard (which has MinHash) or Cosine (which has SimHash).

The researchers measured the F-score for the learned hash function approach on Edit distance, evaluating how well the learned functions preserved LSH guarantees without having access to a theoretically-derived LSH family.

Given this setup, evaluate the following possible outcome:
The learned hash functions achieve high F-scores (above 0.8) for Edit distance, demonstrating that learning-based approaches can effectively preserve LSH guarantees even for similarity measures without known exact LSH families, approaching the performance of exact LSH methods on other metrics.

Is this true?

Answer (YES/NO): YES